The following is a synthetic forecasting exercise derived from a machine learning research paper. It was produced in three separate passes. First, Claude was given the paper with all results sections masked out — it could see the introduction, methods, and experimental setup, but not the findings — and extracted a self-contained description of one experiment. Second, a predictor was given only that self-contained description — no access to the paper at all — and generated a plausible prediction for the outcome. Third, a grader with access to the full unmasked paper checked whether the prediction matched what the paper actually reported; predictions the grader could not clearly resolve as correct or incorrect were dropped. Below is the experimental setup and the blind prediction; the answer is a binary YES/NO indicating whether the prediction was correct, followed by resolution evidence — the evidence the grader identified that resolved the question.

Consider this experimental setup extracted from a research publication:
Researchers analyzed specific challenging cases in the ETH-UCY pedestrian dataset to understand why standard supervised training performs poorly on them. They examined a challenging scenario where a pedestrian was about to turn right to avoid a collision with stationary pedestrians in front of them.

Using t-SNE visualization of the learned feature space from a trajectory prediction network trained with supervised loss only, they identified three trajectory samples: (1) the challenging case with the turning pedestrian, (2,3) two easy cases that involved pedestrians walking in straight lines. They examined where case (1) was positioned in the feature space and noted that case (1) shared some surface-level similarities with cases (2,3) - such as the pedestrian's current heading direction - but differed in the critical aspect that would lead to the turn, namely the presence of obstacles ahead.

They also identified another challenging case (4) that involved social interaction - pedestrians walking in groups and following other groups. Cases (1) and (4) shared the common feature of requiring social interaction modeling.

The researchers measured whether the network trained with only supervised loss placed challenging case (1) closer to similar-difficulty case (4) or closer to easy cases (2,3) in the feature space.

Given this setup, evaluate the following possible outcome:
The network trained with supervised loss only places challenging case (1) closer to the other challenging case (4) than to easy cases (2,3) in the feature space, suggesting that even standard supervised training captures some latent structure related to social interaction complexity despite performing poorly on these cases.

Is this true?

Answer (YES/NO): NO